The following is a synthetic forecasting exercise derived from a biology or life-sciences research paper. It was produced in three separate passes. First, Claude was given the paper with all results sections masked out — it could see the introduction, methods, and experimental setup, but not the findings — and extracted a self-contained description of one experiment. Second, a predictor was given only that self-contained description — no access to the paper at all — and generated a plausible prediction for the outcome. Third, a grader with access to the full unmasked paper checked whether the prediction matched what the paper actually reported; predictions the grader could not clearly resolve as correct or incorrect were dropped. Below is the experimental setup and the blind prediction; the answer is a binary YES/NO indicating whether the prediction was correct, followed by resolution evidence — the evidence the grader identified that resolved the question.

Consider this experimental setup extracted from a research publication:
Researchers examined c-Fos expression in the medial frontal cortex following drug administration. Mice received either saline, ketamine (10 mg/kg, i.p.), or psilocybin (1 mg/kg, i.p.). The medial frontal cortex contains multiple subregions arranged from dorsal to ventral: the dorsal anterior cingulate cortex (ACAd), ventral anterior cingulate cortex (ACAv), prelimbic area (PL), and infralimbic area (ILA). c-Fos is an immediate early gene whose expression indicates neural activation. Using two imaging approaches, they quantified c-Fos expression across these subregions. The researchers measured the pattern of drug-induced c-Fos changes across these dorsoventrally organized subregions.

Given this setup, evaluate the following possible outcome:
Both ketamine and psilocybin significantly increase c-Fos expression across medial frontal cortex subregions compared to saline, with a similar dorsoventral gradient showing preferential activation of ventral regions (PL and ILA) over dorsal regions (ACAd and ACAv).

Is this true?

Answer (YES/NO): NO